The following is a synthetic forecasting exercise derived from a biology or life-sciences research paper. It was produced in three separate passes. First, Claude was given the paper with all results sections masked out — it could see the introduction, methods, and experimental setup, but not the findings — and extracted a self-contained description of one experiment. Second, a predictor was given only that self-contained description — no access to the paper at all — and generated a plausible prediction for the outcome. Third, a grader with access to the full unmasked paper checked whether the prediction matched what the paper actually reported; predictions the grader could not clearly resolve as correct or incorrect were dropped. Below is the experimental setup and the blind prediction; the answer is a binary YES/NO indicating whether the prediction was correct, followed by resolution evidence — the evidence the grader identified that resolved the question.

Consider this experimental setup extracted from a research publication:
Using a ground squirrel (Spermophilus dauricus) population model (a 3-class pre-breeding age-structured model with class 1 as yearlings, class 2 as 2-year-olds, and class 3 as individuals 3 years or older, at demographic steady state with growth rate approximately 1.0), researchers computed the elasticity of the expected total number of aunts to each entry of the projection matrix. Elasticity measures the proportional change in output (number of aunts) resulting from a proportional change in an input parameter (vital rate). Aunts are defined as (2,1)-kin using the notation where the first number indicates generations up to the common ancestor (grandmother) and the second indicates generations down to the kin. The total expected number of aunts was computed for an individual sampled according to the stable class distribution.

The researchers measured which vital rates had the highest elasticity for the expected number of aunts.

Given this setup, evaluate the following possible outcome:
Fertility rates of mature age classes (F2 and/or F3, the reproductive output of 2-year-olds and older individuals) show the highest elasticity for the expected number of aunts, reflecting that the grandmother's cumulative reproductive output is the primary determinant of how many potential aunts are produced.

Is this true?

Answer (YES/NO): NO